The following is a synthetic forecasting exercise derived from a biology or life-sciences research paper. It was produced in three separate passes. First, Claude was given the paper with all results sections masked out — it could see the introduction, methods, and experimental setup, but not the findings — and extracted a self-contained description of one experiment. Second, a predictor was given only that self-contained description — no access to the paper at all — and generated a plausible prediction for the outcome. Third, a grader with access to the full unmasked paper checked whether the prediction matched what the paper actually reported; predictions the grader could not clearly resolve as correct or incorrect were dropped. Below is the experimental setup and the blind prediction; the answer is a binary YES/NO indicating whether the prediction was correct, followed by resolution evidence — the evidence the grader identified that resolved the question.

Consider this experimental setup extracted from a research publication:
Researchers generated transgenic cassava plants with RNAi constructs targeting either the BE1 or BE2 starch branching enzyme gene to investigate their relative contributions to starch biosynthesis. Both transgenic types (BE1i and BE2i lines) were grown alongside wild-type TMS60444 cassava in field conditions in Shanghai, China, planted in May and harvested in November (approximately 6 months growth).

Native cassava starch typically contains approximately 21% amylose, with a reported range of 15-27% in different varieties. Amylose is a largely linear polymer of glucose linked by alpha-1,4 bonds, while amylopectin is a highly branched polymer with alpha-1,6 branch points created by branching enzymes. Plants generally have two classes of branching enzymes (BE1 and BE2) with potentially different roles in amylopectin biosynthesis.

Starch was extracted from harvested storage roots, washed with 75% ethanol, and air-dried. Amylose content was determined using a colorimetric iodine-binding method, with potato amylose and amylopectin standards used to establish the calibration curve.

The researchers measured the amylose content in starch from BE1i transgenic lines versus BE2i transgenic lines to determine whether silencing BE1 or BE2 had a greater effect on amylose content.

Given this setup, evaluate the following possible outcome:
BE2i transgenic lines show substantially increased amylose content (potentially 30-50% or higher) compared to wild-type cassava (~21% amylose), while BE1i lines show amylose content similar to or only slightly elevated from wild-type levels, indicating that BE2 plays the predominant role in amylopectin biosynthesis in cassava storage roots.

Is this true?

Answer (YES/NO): YES